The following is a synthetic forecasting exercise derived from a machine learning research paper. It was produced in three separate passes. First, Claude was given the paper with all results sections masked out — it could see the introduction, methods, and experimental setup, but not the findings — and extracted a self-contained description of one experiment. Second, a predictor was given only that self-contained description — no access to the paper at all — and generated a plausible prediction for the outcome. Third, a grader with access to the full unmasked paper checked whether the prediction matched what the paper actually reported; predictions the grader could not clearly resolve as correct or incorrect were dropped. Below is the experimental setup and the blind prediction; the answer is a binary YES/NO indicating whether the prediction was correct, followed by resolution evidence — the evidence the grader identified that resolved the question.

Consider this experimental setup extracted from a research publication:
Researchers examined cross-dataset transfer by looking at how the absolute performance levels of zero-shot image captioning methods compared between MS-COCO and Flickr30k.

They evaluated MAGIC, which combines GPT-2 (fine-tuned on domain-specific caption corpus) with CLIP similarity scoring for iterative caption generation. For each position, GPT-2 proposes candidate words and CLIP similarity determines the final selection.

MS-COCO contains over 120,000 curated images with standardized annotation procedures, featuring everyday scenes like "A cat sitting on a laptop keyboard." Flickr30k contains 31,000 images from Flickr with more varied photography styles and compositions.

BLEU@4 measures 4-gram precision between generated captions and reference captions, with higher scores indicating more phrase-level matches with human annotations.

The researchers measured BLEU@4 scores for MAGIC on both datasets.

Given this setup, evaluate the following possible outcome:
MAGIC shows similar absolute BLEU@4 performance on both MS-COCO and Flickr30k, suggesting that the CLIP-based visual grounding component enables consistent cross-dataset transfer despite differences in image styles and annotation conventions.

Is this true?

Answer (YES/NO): NO